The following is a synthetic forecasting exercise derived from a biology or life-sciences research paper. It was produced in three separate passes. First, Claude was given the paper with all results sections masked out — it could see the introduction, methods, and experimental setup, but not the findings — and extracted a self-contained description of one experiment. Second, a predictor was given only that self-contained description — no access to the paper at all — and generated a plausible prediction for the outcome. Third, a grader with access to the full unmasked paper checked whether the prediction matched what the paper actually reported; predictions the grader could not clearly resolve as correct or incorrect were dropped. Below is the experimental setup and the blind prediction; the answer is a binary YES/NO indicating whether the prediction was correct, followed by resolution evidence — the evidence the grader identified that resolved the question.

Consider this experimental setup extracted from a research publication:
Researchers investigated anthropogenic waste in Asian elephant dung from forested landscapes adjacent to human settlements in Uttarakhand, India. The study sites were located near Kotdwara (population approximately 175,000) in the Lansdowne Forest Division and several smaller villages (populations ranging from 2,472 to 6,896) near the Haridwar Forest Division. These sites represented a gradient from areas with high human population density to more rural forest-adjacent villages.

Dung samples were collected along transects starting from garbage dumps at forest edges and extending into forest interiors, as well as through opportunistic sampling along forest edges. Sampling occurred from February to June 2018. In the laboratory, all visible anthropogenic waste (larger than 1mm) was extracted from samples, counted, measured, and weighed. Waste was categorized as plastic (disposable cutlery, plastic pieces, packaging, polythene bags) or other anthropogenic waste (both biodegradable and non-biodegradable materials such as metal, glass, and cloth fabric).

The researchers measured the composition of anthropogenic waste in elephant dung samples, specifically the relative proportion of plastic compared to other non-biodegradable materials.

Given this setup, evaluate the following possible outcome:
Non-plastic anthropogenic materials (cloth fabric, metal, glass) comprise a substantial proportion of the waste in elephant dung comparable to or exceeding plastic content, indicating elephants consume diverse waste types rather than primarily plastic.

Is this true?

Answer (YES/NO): NO